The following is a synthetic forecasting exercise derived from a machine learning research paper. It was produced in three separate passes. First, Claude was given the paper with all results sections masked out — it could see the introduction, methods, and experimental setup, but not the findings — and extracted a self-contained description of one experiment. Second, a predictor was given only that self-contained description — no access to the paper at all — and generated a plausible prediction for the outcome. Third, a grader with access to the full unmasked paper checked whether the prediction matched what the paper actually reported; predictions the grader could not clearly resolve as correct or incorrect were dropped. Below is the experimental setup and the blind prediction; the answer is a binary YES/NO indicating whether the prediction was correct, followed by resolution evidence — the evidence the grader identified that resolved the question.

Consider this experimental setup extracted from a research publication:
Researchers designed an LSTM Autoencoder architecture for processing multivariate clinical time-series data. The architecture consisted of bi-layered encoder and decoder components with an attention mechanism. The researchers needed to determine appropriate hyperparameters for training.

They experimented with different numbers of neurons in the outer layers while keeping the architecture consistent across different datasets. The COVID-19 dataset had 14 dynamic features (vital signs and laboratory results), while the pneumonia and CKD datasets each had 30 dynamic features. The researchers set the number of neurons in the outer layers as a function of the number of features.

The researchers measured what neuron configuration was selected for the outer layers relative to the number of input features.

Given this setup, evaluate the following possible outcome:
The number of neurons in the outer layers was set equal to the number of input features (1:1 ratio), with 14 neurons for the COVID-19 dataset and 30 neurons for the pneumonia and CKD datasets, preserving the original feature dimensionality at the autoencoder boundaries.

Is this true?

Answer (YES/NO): NO